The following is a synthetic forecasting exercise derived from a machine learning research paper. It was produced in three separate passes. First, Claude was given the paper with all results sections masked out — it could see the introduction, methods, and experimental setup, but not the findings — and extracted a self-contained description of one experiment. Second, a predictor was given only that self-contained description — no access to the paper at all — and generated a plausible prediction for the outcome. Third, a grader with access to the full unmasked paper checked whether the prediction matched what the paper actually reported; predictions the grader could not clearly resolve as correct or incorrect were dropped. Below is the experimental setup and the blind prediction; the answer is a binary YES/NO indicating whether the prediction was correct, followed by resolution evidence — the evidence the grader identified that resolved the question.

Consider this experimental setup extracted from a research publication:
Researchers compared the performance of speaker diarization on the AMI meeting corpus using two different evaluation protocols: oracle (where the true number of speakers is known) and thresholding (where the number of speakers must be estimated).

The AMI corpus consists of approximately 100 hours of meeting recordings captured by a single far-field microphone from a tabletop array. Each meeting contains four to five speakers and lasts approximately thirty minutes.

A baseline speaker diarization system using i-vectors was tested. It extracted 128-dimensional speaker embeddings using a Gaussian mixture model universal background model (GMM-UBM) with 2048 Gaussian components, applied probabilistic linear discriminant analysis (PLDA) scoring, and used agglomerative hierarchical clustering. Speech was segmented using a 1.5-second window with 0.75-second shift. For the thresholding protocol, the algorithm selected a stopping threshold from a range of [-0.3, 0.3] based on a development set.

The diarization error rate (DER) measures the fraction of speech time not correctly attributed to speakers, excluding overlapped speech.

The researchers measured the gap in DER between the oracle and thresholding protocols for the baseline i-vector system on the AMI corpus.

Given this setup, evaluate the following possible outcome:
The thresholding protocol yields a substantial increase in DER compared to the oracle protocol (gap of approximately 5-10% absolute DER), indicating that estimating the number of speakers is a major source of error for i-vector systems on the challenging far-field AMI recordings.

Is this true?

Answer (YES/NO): NO